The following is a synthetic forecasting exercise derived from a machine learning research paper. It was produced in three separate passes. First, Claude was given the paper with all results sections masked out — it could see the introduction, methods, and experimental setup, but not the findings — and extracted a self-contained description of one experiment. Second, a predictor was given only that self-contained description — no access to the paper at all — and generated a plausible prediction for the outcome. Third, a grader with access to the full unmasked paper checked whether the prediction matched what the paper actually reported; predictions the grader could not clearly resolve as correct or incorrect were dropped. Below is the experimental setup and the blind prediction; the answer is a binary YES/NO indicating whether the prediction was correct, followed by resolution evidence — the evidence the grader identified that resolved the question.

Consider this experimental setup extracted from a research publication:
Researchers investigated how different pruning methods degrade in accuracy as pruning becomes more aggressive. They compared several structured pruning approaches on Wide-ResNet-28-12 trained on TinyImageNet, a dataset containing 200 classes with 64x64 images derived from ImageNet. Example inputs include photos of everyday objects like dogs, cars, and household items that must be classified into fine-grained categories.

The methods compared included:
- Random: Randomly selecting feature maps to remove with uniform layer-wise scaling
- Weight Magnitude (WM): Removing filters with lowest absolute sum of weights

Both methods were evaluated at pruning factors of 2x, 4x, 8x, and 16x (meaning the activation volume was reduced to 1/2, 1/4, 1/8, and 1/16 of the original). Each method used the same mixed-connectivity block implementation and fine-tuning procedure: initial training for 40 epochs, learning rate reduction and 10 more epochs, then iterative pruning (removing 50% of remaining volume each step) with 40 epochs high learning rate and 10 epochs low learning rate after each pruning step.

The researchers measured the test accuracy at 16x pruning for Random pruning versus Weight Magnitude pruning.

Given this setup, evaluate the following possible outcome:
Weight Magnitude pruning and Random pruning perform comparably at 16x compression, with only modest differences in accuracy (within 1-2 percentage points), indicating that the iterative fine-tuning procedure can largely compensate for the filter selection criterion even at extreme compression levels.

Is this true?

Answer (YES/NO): NO